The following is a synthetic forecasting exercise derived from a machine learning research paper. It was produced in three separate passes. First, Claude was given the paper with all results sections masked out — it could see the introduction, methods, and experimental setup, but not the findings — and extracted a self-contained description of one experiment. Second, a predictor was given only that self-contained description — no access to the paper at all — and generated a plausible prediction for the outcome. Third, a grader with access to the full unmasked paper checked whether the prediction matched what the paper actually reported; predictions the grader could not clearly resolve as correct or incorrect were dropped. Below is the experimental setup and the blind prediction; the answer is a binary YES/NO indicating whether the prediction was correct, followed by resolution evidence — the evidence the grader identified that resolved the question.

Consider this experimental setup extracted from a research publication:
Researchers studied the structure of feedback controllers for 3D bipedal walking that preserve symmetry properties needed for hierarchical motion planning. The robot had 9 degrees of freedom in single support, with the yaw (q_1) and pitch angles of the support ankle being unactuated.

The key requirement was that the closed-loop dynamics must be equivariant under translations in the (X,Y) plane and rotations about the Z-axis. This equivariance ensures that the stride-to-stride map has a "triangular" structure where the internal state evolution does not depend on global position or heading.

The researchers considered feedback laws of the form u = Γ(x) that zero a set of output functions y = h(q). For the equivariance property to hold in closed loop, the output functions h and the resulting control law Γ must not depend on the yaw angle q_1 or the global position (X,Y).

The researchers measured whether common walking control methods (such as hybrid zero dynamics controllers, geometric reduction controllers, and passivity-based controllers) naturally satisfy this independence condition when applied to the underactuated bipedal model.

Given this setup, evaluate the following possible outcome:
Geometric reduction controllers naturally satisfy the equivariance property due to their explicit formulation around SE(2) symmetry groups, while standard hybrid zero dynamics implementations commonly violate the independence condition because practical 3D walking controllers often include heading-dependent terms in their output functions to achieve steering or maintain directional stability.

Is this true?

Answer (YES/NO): NO